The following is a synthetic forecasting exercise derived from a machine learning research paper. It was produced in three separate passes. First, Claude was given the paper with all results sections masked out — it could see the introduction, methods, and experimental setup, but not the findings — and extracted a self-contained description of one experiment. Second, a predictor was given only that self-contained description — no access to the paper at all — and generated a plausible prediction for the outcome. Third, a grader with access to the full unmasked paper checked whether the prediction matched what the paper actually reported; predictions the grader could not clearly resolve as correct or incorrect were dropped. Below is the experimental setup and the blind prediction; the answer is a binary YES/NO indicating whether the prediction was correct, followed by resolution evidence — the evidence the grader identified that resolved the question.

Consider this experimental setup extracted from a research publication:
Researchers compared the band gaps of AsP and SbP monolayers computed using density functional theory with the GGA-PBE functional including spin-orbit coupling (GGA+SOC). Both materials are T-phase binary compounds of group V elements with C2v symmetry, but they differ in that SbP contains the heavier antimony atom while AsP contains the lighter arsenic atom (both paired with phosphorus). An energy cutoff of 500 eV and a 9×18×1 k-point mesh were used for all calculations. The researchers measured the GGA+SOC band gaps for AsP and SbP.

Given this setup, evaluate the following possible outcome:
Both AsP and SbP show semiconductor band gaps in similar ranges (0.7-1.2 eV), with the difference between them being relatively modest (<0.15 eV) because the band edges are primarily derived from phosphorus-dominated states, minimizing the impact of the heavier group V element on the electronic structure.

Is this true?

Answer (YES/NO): NO